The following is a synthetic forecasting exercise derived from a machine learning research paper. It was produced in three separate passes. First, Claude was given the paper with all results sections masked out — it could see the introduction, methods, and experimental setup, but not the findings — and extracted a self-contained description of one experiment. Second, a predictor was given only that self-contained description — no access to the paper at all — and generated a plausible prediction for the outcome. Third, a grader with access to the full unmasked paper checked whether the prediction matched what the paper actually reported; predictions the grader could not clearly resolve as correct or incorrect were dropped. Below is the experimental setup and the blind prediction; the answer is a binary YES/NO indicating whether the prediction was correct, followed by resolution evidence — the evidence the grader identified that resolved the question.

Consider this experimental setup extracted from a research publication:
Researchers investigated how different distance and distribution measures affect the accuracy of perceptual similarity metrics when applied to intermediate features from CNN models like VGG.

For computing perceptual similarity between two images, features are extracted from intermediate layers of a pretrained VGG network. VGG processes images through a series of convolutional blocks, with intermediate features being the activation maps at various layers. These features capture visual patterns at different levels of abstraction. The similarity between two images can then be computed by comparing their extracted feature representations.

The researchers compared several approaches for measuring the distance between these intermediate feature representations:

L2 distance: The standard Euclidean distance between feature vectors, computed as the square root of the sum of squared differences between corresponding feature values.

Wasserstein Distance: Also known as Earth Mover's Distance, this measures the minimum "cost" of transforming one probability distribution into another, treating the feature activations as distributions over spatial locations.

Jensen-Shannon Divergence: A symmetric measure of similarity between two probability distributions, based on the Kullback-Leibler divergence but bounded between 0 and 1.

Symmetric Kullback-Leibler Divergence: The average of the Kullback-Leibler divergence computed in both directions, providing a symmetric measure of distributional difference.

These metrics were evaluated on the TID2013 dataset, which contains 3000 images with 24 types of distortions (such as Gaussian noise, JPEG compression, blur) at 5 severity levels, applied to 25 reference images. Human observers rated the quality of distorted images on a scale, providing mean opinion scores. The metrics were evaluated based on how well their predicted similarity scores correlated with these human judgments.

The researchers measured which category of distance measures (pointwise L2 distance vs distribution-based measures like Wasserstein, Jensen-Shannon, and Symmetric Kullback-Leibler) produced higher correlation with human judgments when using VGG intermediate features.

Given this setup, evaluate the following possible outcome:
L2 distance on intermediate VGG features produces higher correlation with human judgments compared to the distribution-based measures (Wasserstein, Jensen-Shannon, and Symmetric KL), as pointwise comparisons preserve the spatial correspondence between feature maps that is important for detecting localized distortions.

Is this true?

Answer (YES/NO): NO